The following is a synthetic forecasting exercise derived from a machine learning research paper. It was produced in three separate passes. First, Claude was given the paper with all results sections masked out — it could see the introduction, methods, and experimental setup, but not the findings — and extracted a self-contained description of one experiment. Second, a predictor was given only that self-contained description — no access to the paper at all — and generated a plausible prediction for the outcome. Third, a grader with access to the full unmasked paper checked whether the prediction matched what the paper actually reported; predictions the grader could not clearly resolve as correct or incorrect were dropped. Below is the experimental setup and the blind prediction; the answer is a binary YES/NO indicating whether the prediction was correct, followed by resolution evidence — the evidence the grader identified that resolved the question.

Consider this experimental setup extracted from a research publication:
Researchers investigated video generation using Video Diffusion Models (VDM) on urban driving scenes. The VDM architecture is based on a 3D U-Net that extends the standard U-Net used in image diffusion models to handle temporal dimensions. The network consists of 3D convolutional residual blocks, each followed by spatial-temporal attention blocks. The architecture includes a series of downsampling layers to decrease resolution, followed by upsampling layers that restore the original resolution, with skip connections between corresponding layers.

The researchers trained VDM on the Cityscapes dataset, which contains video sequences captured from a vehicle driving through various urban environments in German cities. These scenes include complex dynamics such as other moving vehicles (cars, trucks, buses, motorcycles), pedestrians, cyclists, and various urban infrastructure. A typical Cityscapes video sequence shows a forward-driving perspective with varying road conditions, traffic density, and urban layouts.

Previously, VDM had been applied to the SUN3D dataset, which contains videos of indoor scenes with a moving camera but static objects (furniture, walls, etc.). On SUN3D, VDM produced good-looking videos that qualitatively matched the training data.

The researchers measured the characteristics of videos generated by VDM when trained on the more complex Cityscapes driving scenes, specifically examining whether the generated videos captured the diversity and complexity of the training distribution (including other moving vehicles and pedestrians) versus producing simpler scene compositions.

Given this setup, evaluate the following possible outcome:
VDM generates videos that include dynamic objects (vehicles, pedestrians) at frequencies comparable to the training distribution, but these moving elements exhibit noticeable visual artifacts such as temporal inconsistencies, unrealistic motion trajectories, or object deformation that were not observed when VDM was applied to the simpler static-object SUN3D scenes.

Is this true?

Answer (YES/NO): NO